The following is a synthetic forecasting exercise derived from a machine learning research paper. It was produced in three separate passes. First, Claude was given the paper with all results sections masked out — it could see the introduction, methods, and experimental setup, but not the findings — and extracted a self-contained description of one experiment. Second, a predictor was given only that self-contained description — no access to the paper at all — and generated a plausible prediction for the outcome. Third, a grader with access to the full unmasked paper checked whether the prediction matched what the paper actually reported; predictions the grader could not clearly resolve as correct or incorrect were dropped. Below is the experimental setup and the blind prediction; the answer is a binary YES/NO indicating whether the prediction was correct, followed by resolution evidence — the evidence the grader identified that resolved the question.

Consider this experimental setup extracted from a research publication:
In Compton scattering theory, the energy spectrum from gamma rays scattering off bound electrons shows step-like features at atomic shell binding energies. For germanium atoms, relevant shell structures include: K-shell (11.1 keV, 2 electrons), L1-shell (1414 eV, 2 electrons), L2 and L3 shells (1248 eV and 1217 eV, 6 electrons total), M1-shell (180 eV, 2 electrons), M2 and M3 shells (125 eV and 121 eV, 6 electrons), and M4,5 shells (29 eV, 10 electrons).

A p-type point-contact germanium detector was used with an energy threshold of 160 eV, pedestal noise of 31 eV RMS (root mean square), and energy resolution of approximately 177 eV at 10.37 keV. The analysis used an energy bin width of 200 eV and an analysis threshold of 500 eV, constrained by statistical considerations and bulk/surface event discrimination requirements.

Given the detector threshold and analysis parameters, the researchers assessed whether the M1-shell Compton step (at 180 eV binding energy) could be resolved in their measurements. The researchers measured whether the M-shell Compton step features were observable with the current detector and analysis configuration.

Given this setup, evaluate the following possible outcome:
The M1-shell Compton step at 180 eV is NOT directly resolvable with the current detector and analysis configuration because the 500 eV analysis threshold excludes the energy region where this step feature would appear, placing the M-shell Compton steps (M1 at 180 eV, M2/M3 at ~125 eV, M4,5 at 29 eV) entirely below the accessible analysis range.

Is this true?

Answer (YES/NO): YES